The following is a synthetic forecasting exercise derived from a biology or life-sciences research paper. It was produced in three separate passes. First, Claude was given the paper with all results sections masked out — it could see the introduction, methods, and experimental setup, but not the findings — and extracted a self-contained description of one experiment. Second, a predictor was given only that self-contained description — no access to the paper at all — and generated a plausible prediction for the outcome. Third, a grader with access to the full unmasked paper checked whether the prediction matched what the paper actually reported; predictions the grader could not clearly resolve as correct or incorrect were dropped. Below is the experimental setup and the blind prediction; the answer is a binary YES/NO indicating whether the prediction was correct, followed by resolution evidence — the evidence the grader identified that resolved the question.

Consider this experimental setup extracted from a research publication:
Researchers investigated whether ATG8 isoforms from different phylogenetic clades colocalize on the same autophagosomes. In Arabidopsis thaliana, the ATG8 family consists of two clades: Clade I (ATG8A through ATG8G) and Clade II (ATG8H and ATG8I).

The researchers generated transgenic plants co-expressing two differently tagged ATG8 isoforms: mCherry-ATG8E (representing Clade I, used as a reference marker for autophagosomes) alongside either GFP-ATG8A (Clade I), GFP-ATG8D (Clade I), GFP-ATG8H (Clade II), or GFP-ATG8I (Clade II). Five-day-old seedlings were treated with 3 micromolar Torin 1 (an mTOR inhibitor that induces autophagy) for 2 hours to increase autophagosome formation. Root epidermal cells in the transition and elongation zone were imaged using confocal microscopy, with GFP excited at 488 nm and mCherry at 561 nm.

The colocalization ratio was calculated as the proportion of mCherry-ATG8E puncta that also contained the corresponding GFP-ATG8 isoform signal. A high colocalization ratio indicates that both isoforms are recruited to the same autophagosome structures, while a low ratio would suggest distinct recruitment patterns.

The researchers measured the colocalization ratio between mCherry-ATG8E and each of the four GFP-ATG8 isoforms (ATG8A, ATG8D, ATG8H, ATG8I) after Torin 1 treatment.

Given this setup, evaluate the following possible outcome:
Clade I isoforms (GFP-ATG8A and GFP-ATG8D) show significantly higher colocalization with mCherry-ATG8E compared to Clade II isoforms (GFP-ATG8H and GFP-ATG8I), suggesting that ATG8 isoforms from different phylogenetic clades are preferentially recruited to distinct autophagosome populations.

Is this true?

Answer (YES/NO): NO